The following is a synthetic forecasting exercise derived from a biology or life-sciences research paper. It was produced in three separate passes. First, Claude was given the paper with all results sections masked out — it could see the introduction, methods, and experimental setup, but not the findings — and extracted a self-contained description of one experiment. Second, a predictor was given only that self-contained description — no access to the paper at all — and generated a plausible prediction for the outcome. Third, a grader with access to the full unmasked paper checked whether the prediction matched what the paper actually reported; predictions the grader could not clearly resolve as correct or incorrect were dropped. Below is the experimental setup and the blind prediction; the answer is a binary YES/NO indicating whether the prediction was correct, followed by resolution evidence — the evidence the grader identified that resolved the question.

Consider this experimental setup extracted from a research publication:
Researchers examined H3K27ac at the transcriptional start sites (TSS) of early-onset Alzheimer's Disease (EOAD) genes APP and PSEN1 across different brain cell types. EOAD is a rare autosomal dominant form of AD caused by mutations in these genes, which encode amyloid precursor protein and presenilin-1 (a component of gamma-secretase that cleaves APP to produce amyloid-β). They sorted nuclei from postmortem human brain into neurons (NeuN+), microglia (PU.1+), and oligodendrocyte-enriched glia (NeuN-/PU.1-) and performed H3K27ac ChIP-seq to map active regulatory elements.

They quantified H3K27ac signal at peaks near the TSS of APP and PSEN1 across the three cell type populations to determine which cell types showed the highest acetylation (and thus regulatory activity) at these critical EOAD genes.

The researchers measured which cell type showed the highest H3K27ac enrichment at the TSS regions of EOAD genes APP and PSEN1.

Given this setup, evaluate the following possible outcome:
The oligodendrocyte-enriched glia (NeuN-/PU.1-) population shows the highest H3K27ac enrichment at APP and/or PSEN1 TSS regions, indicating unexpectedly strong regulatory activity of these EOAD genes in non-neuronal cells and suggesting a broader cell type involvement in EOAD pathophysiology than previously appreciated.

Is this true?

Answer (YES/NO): YES